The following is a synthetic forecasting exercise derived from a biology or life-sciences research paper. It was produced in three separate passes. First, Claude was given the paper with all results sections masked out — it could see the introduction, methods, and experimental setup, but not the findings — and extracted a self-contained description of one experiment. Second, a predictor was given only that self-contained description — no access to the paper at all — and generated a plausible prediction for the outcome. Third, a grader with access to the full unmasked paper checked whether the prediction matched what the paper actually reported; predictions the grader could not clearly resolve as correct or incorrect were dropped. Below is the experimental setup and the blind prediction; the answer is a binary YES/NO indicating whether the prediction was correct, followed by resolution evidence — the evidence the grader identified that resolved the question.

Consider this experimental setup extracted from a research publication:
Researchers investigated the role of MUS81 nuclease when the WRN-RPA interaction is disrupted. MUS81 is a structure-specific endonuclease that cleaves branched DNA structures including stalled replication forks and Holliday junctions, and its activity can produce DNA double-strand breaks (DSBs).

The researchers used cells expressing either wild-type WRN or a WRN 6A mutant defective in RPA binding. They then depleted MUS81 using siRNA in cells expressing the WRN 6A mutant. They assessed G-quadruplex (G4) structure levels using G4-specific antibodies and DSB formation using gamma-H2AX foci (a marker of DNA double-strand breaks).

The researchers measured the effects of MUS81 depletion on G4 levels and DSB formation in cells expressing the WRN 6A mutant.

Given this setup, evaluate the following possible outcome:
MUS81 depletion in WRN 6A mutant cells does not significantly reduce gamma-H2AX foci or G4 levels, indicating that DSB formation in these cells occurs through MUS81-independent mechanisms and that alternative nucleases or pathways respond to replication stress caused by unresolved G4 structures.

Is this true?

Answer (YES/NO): NO